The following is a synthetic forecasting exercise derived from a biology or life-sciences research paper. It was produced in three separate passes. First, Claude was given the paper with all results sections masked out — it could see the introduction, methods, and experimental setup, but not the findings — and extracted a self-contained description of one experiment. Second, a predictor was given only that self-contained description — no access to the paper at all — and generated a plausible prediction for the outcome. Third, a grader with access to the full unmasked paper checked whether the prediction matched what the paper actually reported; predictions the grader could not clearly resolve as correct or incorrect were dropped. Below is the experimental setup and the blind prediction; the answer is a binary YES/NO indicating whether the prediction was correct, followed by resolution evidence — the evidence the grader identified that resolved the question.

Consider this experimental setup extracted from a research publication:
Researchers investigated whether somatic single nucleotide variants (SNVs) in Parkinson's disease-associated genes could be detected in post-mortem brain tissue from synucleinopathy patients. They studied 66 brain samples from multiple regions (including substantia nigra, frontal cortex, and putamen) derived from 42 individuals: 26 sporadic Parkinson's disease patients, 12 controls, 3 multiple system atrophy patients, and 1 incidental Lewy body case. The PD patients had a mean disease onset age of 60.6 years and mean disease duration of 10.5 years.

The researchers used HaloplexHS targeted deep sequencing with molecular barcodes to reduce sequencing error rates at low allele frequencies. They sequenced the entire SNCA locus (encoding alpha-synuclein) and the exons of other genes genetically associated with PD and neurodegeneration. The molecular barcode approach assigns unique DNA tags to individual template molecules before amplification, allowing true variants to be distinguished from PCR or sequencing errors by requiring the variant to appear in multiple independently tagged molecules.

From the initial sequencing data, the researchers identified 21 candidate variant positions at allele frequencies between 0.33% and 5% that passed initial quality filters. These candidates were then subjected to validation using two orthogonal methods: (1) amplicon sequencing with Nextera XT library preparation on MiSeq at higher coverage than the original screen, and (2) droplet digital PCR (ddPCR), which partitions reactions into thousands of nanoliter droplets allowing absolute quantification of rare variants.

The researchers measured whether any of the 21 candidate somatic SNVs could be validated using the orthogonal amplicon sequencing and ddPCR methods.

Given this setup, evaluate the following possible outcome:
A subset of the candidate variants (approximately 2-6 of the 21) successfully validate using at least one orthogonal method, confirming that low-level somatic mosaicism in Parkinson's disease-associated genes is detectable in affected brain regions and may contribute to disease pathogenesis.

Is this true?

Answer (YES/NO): NO